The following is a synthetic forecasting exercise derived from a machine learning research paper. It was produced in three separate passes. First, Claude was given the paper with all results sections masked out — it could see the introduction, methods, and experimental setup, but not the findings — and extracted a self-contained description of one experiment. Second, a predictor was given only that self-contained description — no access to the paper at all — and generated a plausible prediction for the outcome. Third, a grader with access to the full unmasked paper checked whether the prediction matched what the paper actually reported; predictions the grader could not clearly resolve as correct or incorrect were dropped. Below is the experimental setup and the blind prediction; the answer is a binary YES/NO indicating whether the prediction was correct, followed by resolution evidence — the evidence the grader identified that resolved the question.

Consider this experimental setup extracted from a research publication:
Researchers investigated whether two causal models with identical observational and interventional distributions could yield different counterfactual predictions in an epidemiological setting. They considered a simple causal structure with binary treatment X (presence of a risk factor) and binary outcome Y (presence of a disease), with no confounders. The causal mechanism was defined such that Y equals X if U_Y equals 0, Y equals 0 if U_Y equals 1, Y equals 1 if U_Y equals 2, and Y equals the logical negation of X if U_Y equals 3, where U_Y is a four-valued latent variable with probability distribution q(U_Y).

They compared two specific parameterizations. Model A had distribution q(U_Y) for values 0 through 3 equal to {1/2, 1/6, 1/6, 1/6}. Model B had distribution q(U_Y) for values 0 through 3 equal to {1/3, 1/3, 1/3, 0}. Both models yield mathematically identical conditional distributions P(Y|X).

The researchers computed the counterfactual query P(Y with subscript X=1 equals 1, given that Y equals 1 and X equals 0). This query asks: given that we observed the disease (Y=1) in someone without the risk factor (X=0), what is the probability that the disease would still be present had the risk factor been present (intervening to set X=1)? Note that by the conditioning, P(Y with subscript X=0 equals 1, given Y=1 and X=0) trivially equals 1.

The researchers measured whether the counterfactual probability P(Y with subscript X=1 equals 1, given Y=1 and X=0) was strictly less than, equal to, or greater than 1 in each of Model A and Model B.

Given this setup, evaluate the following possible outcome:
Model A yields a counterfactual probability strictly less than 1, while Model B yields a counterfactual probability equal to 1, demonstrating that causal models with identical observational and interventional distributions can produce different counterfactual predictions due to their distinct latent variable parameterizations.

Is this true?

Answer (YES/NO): YES